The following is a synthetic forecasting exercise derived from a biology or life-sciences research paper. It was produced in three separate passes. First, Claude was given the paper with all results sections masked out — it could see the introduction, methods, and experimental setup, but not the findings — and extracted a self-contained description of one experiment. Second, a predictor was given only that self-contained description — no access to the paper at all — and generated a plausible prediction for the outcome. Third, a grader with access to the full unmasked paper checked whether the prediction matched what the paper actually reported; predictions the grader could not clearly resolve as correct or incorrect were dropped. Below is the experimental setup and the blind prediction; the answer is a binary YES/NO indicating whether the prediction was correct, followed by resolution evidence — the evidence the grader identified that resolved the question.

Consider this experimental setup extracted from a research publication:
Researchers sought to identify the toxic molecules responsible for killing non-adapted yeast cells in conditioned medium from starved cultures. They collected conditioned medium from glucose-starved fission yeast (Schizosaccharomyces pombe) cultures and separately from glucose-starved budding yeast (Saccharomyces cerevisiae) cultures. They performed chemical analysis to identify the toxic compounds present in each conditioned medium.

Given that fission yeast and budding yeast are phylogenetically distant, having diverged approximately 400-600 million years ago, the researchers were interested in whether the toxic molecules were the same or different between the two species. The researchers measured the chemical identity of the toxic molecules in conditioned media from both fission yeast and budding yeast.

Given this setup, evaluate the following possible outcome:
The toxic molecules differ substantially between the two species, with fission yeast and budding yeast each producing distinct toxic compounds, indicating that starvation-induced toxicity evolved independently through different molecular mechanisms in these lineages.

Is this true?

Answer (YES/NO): NO